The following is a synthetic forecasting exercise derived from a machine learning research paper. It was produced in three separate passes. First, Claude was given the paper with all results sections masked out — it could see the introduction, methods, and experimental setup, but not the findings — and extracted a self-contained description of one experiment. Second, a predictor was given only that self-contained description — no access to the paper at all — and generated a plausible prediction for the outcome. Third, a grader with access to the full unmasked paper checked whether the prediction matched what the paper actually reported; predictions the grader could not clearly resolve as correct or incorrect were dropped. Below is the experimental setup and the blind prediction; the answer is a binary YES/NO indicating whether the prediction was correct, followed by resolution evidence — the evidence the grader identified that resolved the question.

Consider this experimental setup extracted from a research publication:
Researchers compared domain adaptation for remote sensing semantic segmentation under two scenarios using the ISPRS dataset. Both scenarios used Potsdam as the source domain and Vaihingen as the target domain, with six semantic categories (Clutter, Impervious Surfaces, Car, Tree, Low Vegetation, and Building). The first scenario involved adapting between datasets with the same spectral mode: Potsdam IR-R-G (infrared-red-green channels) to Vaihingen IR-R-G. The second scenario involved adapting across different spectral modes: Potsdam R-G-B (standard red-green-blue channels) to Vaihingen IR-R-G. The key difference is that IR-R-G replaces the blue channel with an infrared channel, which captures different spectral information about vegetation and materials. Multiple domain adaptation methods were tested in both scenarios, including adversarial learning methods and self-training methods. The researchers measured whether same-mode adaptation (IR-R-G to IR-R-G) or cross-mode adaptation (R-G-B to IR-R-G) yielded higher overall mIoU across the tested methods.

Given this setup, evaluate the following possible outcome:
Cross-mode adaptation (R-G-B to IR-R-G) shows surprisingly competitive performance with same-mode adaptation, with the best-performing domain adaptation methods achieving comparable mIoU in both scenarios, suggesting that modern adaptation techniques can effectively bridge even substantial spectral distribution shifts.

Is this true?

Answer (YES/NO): NO